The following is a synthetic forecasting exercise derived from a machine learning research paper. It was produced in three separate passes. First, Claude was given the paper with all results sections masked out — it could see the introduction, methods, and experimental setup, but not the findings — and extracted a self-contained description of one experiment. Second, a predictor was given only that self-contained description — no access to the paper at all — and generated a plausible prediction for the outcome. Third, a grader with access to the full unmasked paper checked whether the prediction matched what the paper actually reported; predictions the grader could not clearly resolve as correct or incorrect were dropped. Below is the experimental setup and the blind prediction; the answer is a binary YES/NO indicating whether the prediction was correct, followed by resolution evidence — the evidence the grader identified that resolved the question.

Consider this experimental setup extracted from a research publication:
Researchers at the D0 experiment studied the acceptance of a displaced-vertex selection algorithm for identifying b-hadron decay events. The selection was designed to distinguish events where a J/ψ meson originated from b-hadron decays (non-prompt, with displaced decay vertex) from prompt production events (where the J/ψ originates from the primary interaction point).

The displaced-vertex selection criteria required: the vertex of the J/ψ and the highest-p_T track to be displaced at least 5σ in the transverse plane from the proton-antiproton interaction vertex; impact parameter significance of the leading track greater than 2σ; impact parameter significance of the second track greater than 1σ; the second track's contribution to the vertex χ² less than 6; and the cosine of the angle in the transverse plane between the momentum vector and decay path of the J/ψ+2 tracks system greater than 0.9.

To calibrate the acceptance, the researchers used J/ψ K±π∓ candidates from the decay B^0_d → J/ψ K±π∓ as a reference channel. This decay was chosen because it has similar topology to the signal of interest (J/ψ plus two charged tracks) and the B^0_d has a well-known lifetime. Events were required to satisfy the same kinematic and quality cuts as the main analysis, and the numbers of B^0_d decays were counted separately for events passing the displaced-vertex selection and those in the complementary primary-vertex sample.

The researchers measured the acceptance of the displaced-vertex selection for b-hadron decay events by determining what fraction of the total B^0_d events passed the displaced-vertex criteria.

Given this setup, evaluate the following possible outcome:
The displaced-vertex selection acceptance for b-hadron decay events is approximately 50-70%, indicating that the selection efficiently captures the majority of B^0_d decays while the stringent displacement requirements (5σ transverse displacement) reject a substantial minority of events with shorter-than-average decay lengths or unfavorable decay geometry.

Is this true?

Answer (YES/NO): YES